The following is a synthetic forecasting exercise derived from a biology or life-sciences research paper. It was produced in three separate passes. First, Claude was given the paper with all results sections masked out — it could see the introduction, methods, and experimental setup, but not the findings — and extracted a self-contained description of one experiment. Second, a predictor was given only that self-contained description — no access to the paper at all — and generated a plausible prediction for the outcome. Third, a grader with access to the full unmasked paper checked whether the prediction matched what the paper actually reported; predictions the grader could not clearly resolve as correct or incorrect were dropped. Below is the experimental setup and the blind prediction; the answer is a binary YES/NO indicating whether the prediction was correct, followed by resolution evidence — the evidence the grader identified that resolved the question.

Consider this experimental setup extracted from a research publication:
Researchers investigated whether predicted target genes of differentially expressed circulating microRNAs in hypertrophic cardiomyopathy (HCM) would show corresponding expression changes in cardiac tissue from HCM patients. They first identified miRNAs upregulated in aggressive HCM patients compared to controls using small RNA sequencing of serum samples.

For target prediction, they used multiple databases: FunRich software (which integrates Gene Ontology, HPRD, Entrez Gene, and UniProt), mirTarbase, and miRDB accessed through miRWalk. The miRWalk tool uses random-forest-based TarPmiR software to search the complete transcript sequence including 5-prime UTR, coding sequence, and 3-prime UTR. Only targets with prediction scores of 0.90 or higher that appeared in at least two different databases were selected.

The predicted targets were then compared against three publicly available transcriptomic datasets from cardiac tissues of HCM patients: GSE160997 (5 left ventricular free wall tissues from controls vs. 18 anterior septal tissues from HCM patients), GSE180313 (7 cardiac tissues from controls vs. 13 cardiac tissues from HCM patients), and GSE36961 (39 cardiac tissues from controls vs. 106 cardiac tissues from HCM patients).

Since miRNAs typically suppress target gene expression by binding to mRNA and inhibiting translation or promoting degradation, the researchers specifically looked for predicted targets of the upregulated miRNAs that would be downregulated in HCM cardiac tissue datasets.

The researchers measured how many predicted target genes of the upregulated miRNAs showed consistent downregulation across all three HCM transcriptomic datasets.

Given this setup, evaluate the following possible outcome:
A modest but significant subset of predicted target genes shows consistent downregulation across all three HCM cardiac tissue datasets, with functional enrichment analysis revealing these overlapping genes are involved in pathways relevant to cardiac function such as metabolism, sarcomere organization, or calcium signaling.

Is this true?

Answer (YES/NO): NO